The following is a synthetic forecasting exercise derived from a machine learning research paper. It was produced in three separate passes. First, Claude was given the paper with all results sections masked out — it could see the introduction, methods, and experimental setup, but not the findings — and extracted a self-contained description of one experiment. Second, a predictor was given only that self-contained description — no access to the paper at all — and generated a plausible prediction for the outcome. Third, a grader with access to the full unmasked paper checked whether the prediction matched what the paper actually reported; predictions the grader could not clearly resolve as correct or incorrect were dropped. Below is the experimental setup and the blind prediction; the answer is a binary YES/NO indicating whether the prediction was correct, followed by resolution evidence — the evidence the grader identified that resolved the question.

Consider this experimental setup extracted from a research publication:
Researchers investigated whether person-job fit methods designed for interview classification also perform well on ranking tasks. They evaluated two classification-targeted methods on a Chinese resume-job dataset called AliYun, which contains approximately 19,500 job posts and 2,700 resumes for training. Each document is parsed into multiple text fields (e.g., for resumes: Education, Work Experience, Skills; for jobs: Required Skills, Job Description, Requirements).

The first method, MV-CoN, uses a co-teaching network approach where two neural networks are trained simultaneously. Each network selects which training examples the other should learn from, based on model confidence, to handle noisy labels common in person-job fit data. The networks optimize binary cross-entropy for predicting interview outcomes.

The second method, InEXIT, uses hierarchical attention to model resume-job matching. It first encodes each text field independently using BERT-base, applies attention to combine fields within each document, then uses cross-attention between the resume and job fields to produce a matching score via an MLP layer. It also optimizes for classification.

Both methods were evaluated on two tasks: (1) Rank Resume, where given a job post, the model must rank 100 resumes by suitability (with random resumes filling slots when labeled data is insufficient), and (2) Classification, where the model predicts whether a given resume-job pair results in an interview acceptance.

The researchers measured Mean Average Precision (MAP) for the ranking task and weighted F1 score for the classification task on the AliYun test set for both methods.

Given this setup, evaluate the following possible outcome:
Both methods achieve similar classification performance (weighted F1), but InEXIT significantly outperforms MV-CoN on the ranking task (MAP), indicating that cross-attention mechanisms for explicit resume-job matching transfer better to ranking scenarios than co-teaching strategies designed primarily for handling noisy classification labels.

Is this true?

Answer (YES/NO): NO